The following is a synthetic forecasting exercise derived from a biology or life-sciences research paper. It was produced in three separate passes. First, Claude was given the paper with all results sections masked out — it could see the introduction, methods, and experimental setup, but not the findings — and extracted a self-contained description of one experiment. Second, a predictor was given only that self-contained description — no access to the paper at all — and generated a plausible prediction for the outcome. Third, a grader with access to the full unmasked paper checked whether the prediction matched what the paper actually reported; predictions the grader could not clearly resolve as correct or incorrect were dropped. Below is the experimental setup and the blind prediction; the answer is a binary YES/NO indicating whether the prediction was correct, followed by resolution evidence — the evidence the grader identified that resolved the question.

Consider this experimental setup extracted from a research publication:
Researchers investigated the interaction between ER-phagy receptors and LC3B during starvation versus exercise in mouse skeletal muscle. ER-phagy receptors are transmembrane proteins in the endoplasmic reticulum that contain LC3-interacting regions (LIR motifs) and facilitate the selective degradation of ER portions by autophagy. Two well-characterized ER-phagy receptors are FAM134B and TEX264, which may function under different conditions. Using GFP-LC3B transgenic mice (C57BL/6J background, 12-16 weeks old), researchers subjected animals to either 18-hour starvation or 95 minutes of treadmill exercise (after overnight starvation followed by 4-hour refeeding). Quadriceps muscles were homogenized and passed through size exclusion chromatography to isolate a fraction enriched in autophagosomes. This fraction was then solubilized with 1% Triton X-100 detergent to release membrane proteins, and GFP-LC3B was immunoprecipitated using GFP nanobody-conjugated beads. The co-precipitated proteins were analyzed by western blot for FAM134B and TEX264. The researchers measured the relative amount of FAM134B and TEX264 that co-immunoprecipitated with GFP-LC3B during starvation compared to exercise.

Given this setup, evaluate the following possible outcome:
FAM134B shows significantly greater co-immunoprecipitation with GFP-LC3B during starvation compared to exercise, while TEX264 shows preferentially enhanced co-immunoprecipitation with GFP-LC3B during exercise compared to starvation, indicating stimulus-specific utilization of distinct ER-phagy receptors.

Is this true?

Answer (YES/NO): NO